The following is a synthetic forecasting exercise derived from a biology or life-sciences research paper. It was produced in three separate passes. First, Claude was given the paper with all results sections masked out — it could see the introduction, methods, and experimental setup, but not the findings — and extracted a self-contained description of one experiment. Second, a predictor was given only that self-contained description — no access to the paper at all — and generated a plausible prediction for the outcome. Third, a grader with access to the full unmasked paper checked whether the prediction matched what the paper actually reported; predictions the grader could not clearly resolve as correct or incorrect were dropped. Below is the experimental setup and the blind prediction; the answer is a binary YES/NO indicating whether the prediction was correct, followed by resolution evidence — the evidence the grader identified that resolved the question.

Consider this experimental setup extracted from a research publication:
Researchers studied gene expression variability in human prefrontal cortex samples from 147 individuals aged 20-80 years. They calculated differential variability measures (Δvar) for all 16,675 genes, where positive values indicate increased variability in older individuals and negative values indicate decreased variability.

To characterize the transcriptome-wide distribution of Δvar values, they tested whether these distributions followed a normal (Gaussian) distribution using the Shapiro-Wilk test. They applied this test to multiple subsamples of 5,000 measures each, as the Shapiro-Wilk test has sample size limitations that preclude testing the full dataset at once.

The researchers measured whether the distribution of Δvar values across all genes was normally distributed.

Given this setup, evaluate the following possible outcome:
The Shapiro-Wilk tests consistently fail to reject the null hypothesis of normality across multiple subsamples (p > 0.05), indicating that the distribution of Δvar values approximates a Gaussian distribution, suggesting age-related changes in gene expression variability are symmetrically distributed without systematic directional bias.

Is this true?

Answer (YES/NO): NO